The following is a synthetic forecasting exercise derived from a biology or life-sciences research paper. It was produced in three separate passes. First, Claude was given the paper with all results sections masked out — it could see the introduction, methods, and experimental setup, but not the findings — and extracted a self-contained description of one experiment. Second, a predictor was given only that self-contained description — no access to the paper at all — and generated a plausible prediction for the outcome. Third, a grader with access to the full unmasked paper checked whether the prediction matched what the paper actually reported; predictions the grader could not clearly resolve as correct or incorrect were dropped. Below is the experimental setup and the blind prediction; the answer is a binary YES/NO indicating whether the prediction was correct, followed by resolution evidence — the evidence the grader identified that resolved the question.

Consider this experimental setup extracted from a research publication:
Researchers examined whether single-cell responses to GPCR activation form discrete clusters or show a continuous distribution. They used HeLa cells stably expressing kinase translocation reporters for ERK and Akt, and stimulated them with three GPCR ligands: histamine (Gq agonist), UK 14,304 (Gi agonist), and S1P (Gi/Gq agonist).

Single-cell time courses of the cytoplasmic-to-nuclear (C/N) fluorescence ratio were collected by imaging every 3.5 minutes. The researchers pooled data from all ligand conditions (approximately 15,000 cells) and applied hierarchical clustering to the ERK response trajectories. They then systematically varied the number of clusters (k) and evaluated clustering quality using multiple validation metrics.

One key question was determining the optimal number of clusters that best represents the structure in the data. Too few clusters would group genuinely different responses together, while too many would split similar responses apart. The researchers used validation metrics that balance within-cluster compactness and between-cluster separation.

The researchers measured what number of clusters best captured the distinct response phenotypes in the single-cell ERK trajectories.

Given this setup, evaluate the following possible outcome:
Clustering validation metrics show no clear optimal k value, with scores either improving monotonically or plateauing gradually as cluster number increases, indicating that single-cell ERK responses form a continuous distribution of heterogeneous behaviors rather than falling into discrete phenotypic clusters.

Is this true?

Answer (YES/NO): NO